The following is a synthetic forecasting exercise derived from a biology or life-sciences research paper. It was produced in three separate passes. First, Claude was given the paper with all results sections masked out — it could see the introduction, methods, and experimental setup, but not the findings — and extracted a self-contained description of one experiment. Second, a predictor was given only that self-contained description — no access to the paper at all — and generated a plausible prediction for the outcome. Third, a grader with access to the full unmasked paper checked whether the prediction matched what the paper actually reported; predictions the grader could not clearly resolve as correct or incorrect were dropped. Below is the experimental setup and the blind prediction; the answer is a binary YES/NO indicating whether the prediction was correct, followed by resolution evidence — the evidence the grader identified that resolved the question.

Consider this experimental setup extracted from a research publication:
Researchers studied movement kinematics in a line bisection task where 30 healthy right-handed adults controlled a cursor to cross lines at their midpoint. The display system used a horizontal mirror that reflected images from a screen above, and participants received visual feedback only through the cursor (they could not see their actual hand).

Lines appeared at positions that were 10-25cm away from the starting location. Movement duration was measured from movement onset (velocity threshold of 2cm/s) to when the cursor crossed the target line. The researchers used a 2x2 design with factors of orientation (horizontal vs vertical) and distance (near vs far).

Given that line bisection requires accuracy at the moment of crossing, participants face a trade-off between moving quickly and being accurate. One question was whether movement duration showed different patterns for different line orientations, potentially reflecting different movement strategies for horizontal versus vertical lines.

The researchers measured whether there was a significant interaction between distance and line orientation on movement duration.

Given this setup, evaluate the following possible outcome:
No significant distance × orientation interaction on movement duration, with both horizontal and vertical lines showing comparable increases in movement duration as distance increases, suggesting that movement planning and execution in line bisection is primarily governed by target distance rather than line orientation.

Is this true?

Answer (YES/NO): YES